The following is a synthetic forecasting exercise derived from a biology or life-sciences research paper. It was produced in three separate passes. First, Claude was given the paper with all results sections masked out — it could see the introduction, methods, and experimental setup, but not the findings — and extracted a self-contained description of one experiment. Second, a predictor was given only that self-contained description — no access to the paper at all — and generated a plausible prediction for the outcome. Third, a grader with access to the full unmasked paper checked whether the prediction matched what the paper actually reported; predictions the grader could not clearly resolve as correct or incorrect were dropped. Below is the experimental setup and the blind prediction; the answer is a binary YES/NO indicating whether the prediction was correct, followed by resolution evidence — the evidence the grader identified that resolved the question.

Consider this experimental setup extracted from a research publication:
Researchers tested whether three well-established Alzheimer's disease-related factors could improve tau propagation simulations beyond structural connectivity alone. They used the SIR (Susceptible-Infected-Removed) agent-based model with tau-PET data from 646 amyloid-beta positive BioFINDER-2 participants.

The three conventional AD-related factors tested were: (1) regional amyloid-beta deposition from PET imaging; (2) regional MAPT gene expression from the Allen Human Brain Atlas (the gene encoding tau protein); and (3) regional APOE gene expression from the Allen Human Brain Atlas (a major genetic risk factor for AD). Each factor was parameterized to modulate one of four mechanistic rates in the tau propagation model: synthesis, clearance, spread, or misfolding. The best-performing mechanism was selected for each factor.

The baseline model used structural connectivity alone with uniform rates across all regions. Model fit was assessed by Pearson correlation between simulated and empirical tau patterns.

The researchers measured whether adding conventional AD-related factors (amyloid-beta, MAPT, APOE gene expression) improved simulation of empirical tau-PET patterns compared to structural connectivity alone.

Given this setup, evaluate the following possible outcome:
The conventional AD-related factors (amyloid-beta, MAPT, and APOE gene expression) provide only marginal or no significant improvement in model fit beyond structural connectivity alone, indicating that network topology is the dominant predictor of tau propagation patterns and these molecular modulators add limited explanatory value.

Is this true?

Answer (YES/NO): NO